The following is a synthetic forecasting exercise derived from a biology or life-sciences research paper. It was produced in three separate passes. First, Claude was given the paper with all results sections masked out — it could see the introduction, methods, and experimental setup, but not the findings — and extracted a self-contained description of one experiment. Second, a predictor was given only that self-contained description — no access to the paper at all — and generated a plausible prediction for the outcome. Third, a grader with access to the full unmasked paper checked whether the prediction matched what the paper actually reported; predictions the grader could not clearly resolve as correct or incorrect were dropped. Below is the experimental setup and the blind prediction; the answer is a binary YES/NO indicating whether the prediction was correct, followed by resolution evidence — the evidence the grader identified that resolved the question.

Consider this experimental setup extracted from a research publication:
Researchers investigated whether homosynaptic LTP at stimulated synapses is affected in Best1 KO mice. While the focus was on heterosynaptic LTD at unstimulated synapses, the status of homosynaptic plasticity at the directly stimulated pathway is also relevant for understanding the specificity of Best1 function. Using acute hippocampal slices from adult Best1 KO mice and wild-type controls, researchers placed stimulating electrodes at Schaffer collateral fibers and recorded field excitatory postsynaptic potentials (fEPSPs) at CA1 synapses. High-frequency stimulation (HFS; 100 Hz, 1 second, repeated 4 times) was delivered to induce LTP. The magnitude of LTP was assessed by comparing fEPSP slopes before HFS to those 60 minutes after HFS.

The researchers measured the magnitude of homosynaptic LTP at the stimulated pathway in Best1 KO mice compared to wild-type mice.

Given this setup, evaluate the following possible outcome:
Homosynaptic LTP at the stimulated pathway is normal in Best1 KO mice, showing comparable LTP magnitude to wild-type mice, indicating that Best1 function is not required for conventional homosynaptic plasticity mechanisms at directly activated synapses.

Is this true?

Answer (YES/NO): YES